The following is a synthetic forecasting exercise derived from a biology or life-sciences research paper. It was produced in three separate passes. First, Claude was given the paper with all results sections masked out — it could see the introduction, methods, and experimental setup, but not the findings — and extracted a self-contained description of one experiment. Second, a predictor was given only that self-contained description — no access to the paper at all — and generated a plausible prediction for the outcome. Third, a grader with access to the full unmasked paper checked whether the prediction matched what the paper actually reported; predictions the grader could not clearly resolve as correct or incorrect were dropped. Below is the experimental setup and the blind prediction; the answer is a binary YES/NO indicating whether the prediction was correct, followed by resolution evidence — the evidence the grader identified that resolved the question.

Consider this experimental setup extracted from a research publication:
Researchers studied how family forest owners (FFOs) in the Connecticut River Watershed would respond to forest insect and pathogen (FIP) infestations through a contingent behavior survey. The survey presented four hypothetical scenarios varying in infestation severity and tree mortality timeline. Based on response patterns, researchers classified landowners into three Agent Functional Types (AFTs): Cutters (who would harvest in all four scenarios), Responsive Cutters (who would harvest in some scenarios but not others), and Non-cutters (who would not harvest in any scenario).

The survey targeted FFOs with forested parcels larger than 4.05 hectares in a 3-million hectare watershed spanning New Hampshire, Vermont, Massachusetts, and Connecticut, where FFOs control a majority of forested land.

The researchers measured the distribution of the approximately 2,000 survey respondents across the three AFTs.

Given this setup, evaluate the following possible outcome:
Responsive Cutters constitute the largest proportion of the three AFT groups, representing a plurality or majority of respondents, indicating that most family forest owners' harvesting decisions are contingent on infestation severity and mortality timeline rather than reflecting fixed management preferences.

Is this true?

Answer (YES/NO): NO